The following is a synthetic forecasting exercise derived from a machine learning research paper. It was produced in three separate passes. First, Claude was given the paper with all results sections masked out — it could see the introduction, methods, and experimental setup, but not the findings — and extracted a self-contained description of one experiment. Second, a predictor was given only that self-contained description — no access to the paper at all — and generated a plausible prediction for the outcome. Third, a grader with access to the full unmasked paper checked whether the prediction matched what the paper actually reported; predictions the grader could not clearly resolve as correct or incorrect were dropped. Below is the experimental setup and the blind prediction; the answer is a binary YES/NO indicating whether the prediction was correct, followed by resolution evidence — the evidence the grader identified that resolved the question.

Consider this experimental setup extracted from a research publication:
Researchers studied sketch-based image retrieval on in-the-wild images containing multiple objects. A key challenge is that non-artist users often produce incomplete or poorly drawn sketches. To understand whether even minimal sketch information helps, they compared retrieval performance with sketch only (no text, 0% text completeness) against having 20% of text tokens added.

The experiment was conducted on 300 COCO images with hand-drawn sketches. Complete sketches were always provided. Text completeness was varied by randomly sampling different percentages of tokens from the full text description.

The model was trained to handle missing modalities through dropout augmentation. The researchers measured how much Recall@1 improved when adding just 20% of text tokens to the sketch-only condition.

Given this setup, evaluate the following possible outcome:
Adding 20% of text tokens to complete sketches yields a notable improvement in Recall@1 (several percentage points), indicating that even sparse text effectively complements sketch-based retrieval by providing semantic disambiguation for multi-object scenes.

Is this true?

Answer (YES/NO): YES